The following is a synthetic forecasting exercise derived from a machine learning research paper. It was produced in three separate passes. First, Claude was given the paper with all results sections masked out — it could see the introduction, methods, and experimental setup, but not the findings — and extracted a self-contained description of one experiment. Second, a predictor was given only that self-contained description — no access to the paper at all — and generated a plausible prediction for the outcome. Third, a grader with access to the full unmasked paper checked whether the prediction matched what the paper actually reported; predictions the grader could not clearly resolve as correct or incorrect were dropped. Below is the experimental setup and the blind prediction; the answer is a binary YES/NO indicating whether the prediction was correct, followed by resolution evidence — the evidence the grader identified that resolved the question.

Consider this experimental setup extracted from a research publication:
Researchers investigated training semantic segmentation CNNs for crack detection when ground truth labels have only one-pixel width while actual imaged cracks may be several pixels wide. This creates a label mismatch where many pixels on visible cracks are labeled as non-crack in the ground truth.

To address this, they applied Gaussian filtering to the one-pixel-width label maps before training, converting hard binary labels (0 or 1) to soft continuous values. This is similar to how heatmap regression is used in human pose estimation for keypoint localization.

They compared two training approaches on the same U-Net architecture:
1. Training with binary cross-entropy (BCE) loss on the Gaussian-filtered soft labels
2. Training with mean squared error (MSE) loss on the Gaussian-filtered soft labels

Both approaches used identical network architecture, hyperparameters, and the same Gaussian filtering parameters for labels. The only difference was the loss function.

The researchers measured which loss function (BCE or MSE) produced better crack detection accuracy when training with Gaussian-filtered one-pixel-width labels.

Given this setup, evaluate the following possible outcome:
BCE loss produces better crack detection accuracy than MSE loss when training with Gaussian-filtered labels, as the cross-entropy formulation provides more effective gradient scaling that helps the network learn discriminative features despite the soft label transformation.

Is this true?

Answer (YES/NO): NO